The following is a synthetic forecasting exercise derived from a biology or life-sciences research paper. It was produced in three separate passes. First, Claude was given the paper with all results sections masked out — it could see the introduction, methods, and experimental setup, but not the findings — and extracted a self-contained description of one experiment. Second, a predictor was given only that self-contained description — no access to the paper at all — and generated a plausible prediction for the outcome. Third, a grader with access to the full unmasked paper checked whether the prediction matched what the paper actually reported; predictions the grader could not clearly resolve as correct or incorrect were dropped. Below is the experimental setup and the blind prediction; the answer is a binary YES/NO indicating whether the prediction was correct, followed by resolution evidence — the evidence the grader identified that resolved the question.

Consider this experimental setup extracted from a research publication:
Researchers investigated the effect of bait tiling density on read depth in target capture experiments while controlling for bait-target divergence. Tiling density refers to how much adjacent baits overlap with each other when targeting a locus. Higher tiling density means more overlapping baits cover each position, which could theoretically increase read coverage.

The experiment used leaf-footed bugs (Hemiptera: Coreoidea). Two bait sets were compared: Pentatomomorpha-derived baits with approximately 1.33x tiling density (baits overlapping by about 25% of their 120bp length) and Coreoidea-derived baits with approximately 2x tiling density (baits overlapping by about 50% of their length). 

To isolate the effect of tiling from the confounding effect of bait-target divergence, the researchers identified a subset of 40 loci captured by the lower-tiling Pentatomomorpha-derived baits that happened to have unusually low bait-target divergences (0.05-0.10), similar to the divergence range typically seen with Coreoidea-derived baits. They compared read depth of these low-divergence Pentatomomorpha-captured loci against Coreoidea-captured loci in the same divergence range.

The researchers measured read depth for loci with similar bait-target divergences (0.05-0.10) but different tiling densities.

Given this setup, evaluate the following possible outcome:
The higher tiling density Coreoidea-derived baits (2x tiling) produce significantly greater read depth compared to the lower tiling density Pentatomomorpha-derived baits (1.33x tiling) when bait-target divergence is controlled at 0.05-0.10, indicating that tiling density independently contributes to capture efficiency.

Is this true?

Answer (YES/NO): YES